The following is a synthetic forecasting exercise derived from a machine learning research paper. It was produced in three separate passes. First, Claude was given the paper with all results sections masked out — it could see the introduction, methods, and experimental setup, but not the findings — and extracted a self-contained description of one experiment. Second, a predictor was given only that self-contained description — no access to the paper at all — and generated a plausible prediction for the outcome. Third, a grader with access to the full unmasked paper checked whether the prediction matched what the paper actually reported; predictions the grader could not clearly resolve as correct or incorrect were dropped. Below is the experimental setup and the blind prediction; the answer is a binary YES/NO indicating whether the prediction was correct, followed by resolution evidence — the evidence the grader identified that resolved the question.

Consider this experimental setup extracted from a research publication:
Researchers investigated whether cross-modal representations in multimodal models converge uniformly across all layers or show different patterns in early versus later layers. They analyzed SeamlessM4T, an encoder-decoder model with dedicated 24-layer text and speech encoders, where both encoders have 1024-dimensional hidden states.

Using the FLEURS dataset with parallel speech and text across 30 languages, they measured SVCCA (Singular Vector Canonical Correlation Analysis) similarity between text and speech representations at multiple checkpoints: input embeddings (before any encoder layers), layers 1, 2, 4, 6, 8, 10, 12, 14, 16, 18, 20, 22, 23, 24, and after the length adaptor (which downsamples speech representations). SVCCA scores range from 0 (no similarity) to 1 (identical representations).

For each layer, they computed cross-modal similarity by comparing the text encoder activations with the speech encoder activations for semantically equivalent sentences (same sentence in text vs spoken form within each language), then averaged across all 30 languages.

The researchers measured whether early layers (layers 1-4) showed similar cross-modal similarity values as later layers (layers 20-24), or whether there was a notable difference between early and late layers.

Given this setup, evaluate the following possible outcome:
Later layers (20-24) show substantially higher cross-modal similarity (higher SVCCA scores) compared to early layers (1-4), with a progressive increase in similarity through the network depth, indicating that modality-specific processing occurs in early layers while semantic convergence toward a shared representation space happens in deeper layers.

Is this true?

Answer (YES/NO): YES